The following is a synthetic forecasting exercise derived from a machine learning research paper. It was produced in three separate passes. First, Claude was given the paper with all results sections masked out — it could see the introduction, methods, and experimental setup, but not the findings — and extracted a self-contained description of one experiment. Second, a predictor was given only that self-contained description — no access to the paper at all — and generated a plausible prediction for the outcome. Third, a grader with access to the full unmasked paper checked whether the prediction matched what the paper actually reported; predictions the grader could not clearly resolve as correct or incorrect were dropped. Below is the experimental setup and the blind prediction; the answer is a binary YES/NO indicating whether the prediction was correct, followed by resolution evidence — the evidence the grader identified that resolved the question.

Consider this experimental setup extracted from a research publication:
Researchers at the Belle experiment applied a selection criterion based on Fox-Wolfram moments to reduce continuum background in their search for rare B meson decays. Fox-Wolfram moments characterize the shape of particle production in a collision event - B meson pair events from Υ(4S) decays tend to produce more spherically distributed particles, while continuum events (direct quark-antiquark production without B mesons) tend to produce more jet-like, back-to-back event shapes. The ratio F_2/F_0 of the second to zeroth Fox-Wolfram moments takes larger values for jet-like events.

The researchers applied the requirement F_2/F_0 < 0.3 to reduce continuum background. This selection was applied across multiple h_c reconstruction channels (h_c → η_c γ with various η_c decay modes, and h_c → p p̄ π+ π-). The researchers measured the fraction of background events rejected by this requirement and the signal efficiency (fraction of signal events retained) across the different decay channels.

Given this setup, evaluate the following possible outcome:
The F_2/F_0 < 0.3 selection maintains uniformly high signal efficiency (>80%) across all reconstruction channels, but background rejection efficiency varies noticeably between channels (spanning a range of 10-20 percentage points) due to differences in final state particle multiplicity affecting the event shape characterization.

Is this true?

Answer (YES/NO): NO